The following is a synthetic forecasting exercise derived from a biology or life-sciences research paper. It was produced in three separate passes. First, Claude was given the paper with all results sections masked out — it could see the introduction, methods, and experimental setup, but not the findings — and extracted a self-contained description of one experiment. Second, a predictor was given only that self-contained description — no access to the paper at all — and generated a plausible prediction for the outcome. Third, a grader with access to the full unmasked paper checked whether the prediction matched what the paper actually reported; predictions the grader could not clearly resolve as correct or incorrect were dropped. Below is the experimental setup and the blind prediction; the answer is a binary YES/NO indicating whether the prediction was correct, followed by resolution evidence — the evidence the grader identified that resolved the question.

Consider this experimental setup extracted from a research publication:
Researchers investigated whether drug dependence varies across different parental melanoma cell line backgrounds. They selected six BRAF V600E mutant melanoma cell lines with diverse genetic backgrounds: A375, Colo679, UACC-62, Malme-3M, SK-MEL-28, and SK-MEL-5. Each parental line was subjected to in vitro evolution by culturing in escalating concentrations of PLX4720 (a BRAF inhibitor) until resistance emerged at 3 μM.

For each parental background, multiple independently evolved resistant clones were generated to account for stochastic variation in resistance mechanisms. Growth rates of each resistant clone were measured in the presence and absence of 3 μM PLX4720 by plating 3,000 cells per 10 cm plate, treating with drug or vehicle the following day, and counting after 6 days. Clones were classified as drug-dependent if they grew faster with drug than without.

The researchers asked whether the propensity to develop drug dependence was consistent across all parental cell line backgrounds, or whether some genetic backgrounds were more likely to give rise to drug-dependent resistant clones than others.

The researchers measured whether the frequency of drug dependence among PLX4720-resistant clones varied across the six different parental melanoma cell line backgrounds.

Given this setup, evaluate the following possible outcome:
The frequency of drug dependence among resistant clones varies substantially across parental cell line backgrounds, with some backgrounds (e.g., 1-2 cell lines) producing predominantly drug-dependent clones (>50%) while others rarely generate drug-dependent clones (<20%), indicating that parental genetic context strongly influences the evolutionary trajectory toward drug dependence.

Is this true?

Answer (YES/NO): YES